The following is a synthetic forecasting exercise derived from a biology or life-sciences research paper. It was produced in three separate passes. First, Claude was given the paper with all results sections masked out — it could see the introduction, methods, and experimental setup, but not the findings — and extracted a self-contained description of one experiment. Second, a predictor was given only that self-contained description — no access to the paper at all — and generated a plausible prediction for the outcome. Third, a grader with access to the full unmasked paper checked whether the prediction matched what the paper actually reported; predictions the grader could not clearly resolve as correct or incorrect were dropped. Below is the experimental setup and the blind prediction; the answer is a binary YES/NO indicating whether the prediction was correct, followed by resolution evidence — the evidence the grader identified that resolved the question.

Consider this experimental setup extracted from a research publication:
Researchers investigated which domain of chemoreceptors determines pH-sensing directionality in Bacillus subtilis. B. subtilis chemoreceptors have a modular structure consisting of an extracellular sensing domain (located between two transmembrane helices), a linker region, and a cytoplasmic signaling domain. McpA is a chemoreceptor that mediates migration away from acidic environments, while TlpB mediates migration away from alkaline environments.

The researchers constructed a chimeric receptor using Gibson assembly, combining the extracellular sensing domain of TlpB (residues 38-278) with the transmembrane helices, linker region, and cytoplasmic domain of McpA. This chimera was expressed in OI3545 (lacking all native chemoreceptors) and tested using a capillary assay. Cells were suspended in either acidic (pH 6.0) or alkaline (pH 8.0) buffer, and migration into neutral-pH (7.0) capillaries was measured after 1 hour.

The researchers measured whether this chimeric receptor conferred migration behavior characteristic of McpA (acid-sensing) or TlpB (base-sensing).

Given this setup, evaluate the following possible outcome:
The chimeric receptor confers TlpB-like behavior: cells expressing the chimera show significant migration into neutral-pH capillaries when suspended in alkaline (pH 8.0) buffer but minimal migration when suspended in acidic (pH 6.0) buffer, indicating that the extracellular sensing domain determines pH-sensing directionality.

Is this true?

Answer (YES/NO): YES